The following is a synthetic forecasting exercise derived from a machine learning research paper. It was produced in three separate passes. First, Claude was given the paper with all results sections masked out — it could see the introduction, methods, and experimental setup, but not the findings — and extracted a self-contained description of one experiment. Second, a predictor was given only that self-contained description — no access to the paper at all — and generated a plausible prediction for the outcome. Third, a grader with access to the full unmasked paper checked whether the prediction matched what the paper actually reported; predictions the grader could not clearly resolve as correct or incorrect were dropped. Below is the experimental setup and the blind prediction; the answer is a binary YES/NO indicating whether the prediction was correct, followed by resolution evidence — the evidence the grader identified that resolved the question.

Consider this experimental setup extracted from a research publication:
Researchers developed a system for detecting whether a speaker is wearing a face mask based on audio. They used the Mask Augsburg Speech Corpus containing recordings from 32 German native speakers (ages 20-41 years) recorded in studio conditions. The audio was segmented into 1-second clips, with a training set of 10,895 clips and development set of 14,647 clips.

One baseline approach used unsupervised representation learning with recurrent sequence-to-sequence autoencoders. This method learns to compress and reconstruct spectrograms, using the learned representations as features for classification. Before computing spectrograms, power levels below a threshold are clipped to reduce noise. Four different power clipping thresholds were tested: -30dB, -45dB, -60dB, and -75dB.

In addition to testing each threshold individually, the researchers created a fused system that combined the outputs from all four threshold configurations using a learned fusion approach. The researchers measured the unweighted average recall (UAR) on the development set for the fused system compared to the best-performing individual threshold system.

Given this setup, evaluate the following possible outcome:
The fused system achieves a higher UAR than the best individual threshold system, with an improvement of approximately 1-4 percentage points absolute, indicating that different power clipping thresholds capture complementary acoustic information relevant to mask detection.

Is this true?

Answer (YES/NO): YES